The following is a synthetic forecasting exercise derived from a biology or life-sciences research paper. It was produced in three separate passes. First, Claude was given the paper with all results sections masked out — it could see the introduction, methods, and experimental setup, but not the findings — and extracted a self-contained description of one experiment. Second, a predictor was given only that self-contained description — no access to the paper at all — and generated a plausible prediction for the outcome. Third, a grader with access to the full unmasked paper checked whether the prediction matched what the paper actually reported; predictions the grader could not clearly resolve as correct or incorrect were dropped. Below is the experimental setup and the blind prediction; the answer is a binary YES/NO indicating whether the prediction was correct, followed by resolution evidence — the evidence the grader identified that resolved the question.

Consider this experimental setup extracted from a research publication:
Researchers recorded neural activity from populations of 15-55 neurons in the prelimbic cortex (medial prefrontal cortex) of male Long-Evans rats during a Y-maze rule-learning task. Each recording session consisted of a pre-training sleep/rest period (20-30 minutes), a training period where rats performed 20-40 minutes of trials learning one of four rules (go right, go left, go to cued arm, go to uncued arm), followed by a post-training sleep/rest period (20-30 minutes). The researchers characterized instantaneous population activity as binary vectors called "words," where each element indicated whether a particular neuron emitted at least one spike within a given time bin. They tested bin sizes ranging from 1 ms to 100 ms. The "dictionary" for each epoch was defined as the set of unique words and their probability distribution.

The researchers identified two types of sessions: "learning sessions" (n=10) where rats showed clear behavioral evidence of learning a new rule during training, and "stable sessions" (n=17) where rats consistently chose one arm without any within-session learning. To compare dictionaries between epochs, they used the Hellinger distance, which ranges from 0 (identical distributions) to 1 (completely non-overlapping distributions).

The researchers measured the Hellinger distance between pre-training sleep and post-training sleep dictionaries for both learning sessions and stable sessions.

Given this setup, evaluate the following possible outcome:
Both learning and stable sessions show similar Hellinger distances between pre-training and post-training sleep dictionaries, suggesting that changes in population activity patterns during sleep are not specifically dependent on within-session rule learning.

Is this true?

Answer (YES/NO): YES